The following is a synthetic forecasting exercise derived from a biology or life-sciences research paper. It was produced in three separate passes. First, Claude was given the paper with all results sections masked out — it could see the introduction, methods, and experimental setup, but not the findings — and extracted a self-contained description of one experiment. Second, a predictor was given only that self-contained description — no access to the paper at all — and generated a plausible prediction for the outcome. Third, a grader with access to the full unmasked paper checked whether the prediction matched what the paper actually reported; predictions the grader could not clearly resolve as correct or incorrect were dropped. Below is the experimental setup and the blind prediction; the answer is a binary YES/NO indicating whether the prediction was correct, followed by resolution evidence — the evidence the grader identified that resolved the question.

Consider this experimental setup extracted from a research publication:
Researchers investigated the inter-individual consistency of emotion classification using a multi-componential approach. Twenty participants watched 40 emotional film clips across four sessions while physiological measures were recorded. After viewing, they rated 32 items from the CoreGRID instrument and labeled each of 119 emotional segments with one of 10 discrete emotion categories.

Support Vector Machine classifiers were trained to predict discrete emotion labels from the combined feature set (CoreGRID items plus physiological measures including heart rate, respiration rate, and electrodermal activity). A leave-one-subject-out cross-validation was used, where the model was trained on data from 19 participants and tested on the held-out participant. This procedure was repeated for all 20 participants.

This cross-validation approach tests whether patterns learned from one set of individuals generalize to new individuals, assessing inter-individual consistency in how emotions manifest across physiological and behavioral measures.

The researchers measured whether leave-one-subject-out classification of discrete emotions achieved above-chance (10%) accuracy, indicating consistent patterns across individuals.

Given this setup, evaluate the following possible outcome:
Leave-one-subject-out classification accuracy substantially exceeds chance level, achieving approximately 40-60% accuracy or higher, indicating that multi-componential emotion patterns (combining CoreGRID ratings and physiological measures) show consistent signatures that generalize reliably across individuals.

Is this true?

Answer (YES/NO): YES